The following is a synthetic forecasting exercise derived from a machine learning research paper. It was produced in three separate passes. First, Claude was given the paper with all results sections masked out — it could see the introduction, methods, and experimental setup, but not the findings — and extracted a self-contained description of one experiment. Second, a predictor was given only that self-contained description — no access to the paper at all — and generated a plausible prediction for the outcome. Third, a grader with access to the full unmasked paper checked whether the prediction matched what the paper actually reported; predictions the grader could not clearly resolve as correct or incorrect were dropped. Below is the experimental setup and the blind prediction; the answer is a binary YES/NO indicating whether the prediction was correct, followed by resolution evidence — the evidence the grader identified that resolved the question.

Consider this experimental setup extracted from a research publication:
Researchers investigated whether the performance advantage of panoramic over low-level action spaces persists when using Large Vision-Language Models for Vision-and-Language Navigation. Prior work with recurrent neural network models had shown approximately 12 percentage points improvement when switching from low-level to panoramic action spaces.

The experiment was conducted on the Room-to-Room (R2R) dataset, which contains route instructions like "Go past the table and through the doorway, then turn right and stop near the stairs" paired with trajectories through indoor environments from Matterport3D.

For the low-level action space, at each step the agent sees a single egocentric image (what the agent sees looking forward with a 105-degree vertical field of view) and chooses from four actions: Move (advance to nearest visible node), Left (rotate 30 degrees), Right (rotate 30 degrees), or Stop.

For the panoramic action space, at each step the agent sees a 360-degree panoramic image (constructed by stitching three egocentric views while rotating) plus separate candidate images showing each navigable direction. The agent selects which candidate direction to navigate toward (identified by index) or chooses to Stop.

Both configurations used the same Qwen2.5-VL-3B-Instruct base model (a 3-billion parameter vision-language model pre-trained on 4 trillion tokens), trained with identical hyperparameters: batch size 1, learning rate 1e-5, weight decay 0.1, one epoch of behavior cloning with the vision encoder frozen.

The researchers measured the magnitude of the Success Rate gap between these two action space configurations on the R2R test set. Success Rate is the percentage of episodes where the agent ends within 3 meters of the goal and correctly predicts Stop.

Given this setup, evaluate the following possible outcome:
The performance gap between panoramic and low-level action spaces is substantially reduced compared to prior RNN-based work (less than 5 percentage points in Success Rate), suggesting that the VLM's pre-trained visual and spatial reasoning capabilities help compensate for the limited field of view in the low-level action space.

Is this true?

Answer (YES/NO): NO